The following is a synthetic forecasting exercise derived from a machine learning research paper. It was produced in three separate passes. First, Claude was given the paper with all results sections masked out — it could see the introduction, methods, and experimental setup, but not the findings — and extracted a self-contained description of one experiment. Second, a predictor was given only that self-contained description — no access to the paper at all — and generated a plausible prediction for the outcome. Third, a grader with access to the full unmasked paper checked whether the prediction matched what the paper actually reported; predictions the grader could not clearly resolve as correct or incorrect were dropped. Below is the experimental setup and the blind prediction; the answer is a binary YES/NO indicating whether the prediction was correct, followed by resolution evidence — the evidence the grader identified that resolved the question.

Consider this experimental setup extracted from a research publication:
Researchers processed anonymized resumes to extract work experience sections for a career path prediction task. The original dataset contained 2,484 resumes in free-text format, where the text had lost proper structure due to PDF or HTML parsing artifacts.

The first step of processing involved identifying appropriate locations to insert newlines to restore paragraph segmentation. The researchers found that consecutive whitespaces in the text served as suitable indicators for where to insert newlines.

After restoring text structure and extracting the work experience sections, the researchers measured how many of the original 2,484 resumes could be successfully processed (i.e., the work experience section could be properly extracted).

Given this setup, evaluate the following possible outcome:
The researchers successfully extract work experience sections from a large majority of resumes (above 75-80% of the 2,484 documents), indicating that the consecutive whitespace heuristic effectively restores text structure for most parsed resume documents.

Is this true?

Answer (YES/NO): YES